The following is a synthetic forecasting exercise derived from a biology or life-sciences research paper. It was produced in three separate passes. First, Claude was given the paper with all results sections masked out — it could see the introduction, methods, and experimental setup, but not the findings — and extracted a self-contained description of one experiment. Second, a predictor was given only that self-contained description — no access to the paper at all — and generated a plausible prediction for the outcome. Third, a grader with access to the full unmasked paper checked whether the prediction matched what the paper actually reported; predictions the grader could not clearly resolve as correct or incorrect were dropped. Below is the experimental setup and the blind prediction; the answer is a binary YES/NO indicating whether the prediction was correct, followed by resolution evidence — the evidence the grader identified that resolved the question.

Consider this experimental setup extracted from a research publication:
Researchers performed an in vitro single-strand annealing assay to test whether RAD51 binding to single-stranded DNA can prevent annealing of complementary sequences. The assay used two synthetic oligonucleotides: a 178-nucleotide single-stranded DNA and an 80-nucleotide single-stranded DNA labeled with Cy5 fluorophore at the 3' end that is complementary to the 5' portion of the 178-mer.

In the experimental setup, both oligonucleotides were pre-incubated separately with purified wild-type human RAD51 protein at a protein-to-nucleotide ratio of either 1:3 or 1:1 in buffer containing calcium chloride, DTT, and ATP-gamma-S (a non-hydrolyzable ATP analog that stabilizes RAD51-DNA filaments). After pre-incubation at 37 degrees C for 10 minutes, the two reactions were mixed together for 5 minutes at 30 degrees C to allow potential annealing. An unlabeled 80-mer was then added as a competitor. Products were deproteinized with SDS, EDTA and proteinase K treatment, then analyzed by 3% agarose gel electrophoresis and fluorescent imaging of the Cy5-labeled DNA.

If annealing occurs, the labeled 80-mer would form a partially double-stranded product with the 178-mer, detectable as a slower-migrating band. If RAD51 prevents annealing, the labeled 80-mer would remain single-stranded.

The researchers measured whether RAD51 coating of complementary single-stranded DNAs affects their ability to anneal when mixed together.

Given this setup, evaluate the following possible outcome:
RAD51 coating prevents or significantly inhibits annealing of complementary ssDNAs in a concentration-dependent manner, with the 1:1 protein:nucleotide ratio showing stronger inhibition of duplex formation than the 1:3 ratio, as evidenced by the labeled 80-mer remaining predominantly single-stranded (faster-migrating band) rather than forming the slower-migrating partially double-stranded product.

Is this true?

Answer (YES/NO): NO